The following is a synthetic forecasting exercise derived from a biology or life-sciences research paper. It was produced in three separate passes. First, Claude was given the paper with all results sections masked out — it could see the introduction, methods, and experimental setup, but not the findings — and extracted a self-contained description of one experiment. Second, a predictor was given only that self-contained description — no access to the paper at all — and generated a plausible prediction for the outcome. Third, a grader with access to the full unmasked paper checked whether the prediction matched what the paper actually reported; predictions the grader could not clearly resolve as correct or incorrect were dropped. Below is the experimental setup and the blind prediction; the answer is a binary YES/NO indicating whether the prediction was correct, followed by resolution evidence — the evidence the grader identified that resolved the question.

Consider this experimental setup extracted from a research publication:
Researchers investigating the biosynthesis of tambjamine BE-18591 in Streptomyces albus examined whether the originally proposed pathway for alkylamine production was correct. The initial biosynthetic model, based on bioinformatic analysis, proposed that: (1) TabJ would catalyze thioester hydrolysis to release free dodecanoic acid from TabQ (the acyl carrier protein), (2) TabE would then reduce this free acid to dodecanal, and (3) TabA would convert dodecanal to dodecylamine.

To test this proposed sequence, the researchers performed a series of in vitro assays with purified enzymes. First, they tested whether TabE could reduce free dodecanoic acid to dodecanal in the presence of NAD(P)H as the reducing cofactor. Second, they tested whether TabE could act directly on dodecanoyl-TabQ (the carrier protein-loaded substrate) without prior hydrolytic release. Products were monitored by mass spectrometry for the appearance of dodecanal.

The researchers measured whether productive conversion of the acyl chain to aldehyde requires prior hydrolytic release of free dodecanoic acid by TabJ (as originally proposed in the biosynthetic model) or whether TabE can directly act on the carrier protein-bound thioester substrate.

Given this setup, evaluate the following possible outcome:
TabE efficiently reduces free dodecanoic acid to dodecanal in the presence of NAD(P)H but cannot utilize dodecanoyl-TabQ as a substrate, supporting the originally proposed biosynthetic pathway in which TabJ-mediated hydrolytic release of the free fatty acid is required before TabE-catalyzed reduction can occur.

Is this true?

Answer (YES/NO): NO